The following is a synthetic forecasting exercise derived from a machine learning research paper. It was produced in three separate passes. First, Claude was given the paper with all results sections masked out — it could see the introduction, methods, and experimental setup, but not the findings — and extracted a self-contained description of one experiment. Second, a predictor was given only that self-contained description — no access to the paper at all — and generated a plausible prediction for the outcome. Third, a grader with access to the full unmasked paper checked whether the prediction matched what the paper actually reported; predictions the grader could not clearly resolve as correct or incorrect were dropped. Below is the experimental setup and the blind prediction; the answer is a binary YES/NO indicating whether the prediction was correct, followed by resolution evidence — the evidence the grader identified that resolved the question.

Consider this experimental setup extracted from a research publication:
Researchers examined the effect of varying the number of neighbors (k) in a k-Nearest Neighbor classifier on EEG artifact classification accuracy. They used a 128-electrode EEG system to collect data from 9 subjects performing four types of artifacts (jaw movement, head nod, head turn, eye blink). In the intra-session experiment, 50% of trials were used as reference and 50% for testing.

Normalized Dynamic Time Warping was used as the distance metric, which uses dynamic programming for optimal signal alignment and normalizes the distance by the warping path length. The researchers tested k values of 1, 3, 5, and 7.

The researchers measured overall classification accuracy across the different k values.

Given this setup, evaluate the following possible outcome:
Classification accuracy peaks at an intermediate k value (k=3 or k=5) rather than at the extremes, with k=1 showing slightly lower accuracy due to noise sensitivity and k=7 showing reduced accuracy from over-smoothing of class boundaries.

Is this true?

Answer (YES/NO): NO